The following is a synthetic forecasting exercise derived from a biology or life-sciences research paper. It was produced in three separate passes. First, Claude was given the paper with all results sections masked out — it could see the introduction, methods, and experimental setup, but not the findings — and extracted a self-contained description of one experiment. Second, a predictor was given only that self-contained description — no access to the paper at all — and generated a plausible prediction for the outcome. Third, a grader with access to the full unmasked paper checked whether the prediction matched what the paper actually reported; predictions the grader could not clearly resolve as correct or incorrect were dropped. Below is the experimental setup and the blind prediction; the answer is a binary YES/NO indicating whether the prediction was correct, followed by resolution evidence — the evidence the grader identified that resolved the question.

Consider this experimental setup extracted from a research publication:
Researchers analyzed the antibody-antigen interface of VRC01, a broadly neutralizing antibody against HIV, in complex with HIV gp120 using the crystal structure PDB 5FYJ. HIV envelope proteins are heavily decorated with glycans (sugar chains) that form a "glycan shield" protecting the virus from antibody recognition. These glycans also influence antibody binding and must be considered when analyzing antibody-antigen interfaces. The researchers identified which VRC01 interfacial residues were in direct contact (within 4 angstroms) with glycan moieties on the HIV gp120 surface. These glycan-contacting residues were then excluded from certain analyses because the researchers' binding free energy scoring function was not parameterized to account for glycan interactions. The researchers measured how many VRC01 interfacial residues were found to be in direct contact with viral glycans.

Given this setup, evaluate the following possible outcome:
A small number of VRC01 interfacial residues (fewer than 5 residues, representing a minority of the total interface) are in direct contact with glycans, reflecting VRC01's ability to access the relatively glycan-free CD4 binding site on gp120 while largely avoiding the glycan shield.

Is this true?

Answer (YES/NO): NO